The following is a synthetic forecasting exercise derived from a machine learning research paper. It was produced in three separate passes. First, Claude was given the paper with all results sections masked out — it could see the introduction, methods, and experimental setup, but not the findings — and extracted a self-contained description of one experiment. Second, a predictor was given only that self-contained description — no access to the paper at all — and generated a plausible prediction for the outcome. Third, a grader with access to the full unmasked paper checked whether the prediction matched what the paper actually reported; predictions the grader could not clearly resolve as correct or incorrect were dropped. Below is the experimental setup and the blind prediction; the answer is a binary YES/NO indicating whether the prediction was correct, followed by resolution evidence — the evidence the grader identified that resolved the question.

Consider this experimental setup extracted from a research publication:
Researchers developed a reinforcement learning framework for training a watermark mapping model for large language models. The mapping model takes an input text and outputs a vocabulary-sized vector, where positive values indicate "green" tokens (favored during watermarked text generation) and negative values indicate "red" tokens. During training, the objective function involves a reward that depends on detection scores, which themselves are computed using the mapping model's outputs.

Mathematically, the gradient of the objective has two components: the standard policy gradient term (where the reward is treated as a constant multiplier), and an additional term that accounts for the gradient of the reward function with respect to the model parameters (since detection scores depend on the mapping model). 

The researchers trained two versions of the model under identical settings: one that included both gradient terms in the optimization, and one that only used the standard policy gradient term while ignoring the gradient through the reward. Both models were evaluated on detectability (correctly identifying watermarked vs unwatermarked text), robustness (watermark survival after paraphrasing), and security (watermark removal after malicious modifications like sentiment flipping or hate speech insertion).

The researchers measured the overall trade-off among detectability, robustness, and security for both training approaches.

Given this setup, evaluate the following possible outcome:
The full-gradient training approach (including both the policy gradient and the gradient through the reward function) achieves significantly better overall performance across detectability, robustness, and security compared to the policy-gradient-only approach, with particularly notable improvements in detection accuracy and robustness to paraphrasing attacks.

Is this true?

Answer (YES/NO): NO